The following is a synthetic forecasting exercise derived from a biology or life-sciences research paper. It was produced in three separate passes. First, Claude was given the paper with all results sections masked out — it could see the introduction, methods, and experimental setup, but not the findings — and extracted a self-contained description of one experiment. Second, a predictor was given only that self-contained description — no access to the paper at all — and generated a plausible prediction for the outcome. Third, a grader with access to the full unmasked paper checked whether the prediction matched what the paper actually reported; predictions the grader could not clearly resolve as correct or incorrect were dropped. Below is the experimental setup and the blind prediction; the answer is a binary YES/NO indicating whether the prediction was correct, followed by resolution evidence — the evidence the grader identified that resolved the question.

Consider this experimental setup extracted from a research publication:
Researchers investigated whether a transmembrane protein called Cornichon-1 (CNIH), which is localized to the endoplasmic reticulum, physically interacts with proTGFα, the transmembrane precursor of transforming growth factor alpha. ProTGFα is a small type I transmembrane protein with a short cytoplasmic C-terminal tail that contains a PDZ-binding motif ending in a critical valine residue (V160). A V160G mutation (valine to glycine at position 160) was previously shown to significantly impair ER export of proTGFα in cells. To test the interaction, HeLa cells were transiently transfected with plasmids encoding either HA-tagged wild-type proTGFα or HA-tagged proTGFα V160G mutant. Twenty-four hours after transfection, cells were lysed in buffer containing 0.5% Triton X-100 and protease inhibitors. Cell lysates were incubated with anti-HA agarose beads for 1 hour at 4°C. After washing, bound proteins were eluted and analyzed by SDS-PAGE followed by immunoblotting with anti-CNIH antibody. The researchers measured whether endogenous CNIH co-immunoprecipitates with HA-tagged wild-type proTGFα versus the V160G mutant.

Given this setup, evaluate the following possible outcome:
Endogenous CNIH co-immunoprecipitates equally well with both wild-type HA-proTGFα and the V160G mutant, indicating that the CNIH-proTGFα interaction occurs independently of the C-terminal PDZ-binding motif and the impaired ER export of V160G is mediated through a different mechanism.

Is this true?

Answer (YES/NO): YES